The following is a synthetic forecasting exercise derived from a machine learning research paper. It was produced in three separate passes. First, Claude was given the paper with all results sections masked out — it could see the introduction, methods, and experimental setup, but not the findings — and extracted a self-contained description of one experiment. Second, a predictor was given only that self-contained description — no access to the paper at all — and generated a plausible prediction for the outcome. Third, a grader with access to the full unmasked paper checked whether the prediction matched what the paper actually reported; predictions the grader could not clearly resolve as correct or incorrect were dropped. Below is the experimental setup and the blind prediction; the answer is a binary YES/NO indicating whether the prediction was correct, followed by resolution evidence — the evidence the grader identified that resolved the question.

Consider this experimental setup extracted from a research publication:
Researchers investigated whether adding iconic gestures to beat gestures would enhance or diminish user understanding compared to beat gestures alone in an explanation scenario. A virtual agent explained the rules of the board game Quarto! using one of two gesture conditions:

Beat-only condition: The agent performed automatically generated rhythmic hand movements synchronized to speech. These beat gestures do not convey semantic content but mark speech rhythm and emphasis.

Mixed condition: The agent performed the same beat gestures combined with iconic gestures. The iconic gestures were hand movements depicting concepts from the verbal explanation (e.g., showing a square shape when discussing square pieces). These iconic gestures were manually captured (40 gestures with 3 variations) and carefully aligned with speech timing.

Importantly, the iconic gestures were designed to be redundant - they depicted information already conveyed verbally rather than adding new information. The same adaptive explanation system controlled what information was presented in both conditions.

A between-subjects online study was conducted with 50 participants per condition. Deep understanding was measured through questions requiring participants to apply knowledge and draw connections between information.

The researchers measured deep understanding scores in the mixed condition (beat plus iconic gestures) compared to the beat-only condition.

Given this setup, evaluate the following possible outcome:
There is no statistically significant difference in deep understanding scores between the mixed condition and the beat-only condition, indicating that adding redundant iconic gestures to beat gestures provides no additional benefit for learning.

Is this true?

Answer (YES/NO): NO